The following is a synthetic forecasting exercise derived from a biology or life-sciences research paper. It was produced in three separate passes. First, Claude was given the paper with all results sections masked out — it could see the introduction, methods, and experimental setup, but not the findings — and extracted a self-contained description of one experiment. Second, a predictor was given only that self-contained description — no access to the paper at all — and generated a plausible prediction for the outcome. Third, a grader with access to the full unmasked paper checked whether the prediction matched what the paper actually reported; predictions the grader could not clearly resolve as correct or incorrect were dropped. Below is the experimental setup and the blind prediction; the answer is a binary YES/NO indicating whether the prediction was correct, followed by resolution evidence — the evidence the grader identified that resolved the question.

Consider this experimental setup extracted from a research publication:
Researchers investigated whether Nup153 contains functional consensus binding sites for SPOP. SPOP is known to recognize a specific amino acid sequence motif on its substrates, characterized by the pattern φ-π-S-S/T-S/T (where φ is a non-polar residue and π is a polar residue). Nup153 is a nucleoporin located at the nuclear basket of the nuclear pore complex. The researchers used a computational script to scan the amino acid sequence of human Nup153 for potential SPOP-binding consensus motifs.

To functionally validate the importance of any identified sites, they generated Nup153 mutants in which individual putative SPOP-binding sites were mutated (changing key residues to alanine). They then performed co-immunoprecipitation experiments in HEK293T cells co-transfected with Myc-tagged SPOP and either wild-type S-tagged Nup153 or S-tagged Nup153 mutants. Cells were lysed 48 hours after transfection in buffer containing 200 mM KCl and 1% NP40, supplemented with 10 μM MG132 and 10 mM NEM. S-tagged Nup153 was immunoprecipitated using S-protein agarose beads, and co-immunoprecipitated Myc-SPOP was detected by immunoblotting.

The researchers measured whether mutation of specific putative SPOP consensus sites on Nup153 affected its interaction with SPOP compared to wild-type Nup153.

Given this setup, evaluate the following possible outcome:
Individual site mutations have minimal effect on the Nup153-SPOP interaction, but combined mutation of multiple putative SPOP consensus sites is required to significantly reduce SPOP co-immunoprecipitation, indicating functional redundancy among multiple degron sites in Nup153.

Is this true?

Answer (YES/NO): NO